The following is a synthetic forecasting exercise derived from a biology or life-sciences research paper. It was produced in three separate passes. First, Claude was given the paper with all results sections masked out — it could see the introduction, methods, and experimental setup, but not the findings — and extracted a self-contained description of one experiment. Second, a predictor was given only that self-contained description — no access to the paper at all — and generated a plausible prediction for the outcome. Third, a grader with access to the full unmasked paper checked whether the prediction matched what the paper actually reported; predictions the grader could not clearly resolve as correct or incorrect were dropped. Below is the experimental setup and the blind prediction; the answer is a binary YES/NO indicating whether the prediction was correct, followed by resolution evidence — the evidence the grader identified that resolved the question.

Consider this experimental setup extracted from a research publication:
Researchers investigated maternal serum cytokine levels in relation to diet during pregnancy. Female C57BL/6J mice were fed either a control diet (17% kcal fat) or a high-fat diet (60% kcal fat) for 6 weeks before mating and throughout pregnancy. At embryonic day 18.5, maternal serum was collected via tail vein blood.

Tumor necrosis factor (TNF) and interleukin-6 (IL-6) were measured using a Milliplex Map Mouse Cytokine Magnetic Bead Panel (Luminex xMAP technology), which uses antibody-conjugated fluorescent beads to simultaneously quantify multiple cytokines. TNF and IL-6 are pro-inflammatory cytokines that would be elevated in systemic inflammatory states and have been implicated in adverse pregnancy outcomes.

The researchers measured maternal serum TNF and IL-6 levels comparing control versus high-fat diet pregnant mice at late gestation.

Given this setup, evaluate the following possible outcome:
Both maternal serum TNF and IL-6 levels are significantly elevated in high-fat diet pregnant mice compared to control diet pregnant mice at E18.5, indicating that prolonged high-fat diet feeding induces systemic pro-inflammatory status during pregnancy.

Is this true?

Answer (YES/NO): NO